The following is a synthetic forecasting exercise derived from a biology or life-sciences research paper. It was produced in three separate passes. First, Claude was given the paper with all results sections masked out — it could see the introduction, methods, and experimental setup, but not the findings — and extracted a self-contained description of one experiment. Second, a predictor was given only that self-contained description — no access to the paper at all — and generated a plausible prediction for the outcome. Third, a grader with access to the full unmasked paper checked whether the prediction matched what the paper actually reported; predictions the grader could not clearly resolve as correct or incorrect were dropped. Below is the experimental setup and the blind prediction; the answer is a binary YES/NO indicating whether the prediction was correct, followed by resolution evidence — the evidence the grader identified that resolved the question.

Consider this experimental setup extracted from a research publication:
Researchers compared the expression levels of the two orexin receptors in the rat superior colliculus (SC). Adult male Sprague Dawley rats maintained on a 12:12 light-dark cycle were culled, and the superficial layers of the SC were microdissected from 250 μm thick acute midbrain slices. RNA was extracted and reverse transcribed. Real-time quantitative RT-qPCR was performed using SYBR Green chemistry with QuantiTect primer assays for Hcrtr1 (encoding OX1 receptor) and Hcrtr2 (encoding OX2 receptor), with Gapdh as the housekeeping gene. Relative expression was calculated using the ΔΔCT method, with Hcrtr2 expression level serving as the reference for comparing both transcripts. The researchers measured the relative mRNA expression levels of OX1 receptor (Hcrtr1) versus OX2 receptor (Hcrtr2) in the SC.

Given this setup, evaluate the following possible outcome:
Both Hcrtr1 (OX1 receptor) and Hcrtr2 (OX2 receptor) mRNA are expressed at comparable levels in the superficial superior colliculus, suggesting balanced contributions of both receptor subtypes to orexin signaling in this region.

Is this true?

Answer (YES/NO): NO